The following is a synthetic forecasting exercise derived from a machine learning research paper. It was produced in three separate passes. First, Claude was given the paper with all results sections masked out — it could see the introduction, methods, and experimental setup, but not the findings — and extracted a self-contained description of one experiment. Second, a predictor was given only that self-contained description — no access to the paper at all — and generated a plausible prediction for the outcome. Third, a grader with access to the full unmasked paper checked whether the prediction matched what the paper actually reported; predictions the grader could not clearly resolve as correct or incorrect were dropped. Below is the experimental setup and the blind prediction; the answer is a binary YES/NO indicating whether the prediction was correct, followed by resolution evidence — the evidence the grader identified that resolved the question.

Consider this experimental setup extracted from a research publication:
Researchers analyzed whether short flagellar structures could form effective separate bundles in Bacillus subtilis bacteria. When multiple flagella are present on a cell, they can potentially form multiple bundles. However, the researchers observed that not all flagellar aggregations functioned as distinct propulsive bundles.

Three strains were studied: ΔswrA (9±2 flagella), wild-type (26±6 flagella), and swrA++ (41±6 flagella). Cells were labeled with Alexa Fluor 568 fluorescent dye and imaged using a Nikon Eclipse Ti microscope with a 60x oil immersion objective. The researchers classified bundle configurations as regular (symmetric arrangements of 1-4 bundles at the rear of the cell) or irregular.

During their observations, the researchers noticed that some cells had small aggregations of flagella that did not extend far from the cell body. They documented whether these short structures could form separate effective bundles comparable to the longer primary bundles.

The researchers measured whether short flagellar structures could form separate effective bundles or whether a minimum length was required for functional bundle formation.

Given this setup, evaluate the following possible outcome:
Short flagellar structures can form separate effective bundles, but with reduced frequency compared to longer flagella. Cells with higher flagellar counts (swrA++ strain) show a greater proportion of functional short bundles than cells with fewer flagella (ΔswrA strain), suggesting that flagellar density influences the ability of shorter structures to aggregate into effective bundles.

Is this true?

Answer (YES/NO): NO